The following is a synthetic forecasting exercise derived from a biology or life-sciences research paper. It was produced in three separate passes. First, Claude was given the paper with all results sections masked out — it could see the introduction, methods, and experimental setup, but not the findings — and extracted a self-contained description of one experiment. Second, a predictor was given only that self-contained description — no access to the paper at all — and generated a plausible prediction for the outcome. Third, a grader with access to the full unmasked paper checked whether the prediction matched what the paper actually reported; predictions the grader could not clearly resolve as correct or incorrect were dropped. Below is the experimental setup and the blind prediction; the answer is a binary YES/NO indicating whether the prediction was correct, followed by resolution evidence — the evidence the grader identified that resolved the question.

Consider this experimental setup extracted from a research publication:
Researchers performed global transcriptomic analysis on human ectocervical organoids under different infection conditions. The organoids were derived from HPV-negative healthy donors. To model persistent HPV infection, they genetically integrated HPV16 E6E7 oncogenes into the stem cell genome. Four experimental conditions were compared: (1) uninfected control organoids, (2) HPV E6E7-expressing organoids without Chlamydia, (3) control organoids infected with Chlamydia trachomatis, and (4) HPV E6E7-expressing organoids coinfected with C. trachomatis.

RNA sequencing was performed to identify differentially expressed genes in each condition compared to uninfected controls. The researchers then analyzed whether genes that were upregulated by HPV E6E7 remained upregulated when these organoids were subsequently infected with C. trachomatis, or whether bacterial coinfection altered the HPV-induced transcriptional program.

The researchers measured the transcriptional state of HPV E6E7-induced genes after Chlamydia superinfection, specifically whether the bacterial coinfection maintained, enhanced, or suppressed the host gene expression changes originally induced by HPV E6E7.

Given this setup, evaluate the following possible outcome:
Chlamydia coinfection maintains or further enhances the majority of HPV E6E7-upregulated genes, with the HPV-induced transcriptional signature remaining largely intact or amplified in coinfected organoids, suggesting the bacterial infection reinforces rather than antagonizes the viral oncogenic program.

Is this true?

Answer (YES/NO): NO